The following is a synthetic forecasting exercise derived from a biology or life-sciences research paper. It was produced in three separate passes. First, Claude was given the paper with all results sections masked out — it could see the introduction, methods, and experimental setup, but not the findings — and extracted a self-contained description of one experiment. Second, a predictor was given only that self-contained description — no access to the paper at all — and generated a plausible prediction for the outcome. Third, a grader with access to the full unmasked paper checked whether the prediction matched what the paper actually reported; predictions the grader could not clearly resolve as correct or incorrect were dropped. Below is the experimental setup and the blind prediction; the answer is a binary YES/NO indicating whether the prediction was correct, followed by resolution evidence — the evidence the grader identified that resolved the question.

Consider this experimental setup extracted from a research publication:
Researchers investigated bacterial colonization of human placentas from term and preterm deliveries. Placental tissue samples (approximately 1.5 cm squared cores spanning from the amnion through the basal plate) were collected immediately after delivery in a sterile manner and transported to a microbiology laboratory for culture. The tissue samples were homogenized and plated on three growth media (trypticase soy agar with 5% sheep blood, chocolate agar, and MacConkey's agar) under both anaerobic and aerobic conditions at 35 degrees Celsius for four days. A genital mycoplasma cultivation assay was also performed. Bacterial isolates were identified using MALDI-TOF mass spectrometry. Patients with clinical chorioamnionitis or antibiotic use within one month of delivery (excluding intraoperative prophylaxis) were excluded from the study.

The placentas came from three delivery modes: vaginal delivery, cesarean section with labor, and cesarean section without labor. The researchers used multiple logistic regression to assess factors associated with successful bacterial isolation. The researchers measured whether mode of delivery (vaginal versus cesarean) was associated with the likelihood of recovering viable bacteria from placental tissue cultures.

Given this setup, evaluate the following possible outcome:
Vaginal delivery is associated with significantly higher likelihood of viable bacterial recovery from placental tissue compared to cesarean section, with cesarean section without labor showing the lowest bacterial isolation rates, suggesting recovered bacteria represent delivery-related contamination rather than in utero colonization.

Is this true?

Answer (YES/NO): NO